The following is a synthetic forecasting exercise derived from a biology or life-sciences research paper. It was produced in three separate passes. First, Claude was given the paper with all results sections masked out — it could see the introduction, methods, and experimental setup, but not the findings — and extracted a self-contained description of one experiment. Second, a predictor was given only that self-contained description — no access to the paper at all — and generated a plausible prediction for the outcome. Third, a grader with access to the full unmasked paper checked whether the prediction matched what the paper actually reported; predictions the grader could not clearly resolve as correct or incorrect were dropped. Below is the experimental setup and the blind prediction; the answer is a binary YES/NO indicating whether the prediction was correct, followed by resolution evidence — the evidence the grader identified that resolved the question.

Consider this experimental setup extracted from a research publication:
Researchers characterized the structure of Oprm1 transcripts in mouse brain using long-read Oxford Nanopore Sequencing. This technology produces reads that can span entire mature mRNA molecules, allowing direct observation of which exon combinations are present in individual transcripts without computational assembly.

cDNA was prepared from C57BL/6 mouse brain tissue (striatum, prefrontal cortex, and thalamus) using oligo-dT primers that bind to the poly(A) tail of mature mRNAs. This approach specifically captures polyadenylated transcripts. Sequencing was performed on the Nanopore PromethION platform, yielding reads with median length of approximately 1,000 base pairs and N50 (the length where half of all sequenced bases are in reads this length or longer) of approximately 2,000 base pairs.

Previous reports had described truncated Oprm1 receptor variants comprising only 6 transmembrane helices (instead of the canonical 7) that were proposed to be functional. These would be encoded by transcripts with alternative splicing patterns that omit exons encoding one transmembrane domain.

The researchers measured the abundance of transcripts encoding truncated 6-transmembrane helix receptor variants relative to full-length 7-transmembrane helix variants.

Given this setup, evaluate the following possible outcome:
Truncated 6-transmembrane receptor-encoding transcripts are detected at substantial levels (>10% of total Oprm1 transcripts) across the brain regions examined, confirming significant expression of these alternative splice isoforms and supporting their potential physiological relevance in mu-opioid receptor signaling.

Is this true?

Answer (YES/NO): NO